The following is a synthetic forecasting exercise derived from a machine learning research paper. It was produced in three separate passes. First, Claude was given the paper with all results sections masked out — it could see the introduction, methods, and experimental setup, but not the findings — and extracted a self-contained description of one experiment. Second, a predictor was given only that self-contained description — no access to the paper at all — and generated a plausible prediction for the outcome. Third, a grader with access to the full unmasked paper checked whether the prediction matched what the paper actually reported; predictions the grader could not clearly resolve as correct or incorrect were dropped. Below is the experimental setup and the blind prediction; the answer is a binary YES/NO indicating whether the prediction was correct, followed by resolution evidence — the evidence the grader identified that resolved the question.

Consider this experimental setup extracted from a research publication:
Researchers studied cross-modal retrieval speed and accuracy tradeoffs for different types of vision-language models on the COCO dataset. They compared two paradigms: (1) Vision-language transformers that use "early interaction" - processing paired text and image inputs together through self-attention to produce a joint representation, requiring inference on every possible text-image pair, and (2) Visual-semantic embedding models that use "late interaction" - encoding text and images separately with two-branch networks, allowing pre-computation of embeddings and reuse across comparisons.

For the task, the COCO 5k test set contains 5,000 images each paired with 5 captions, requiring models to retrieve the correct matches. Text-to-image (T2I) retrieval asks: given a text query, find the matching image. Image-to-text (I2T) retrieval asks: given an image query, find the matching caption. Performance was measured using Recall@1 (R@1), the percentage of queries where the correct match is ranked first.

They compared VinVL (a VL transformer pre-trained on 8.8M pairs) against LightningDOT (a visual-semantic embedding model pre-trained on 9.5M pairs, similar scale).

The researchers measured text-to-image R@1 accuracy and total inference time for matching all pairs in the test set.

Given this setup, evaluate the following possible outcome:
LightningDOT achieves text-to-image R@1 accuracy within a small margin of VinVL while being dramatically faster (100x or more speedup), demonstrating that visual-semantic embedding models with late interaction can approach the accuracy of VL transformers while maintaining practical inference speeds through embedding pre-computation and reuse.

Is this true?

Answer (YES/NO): NO